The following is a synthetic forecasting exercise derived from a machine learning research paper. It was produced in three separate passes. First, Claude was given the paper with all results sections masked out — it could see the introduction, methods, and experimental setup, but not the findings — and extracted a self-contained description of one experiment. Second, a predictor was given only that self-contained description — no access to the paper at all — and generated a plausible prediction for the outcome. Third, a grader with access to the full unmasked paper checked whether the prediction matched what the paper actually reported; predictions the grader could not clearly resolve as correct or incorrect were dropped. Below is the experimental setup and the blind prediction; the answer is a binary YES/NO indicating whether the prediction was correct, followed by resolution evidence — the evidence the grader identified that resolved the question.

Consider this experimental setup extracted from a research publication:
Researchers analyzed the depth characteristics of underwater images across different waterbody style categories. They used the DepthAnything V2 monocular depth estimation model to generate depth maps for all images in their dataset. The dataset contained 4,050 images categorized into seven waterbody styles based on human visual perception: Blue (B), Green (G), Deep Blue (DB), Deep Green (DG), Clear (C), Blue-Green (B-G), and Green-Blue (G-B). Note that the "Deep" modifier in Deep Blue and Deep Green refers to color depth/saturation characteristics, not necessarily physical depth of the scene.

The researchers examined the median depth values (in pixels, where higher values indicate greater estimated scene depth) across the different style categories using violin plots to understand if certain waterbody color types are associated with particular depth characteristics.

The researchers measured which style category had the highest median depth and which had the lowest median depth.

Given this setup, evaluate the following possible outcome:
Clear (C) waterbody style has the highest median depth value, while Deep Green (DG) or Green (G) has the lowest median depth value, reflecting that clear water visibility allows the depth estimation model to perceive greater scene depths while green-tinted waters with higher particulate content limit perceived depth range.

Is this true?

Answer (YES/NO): NO